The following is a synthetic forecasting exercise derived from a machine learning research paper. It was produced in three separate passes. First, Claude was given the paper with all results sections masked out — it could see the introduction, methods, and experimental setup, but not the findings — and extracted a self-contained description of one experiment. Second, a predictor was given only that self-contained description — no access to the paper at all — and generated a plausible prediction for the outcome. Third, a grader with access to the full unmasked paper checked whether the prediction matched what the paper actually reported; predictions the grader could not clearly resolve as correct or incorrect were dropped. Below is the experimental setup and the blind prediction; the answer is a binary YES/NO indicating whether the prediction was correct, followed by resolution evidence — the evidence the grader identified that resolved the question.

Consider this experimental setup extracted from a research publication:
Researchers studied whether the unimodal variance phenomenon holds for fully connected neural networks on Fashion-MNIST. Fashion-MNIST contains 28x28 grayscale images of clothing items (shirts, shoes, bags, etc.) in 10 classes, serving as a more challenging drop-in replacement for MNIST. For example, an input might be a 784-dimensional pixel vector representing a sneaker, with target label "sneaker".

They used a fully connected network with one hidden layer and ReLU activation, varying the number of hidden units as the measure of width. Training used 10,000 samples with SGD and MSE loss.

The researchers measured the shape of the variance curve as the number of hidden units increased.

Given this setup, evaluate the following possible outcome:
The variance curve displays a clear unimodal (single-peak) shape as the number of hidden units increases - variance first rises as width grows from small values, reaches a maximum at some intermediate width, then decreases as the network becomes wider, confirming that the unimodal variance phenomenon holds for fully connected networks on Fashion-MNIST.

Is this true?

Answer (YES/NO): YES